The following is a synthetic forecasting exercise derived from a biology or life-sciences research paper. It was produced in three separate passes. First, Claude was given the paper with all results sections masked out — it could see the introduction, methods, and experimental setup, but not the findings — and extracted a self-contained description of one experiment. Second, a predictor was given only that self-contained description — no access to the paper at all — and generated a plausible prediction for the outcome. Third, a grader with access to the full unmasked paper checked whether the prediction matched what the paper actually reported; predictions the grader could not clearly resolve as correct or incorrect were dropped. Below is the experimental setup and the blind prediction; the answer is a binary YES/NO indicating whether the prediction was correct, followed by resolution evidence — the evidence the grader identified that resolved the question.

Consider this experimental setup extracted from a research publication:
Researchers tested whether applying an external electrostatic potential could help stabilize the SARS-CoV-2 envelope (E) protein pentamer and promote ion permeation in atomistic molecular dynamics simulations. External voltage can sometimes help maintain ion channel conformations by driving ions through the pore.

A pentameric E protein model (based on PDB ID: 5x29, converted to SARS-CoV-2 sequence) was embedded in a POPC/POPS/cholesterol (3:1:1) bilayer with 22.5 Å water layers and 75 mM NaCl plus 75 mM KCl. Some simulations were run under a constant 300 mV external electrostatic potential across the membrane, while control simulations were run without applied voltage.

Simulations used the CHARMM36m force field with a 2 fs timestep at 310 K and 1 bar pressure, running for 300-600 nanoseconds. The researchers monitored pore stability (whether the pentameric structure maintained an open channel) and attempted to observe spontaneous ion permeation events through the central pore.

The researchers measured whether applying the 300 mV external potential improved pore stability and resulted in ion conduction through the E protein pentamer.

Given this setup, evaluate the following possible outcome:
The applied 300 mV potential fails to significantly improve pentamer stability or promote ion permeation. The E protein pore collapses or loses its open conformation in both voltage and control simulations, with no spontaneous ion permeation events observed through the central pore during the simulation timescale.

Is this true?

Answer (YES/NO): NO